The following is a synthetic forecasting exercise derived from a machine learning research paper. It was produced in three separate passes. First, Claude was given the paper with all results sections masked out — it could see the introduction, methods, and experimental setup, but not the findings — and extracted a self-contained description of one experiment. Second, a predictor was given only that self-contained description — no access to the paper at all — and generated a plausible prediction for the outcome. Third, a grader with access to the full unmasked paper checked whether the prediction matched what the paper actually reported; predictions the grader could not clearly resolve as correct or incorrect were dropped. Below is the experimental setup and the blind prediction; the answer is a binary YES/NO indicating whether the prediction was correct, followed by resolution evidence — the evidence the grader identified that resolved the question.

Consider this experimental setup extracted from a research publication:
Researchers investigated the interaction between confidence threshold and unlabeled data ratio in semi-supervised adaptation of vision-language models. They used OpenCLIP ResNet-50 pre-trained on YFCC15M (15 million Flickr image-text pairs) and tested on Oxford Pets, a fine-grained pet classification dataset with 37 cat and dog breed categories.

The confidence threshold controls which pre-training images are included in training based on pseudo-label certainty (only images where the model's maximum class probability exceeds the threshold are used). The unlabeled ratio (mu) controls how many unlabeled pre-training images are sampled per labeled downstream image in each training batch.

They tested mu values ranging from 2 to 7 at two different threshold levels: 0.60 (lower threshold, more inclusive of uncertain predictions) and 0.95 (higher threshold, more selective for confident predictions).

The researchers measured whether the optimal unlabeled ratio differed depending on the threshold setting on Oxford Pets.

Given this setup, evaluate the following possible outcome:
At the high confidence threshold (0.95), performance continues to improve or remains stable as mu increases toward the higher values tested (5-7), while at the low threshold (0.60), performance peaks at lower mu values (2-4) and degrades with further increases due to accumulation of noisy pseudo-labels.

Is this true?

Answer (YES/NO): NO